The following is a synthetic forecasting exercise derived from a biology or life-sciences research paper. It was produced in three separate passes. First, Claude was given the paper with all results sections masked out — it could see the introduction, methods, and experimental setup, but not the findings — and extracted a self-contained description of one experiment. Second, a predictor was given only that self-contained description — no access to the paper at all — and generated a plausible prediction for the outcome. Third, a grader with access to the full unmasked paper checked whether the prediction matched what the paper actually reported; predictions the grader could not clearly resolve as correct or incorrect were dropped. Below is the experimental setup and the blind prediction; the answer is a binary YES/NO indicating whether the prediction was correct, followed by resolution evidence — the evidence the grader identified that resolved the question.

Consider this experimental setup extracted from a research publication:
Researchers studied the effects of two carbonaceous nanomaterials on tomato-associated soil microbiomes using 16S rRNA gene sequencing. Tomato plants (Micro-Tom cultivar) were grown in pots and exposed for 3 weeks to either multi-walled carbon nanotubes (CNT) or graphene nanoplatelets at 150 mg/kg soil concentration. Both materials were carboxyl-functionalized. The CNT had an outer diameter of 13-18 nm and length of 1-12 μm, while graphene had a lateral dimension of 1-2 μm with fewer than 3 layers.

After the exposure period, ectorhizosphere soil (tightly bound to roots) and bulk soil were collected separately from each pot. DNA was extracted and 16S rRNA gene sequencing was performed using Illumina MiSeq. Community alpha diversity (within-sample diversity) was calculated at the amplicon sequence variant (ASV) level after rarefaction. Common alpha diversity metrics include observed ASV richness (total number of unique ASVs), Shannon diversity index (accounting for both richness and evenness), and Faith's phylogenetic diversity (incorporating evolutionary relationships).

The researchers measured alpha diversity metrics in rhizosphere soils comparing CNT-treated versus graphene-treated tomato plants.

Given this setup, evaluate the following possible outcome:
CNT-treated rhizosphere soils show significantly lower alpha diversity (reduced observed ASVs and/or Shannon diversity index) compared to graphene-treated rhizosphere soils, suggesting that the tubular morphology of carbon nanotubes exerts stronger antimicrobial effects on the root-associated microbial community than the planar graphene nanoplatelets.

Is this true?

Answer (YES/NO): NO